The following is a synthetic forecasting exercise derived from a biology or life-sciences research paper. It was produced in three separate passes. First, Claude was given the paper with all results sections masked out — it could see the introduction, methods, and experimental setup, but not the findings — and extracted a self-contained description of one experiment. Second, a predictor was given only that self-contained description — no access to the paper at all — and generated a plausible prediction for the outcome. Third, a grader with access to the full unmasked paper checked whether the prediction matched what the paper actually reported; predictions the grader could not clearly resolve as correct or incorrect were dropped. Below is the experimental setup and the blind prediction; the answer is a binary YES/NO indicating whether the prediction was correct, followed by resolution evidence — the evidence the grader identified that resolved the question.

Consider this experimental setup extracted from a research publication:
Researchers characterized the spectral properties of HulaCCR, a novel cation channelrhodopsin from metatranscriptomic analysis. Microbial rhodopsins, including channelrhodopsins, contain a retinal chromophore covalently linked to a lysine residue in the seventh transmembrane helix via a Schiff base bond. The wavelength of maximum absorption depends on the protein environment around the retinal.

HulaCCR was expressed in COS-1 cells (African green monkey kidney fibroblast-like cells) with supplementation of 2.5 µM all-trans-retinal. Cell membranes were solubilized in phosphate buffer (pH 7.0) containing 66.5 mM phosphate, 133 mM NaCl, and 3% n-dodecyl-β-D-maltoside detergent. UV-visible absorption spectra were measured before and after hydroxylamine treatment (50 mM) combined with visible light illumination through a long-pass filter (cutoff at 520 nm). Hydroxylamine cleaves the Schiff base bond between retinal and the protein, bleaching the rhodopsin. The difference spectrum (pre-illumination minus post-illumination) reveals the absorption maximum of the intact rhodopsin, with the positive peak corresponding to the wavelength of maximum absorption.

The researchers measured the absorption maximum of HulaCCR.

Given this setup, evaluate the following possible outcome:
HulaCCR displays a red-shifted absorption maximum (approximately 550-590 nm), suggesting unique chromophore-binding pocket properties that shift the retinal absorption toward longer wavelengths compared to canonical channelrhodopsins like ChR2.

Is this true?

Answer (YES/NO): NO